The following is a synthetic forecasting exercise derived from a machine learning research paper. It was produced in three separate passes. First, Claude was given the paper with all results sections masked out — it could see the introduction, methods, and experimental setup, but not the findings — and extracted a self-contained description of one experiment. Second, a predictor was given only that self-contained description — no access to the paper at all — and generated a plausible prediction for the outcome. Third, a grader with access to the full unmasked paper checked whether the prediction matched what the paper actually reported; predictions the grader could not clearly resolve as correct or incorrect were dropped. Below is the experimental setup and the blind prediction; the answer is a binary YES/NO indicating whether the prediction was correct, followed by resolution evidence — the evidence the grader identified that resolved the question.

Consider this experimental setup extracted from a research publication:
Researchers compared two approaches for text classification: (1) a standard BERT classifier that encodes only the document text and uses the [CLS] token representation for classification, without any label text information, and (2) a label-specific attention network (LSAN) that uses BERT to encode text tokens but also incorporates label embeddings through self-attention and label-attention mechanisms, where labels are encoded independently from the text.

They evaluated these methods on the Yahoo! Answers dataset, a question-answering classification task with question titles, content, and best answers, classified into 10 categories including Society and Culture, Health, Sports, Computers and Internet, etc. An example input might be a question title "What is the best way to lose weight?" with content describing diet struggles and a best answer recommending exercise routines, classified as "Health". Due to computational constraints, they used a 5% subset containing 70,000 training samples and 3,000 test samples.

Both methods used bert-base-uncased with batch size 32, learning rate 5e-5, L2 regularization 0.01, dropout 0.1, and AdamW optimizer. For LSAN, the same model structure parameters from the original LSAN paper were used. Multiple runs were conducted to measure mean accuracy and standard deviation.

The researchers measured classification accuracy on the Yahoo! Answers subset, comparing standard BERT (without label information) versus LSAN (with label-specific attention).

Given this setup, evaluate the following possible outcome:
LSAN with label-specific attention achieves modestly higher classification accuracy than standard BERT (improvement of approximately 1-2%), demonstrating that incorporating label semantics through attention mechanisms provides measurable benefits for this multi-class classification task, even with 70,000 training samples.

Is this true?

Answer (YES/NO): NO